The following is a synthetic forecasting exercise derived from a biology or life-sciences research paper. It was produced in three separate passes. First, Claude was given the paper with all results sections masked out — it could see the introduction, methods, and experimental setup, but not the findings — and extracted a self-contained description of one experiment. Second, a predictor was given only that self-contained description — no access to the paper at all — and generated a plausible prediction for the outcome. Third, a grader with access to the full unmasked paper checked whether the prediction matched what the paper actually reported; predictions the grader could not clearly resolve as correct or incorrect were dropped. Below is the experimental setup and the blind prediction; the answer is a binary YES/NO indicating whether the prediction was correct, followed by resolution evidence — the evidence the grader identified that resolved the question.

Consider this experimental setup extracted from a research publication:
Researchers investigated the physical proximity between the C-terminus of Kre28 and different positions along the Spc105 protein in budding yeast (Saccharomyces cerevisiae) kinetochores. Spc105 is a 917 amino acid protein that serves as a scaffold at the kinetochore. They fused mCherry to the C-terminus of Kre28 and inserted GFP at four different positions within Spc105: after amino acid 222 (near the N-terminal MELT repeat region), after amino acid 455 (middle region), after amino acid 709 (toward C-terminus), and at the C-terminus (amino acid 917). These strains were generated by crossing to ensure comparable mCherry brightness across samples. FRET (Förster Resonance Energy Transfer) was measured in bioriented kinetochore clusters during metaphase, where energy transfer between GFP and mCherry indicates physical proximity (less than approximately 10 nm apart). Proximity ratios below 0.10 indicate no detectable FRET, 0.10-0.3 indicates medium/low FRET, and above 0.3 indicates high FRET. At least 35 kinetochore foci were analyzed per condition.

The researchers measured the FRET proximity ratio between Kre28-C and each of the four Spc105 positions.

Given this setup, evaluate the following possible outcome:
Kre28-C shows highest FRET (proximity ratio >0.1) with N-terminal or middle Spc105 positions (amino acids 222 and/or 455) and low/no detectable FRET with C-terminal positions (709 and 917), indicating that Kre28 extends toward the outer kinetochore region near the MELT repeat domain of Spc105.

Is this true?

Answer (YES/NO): NO